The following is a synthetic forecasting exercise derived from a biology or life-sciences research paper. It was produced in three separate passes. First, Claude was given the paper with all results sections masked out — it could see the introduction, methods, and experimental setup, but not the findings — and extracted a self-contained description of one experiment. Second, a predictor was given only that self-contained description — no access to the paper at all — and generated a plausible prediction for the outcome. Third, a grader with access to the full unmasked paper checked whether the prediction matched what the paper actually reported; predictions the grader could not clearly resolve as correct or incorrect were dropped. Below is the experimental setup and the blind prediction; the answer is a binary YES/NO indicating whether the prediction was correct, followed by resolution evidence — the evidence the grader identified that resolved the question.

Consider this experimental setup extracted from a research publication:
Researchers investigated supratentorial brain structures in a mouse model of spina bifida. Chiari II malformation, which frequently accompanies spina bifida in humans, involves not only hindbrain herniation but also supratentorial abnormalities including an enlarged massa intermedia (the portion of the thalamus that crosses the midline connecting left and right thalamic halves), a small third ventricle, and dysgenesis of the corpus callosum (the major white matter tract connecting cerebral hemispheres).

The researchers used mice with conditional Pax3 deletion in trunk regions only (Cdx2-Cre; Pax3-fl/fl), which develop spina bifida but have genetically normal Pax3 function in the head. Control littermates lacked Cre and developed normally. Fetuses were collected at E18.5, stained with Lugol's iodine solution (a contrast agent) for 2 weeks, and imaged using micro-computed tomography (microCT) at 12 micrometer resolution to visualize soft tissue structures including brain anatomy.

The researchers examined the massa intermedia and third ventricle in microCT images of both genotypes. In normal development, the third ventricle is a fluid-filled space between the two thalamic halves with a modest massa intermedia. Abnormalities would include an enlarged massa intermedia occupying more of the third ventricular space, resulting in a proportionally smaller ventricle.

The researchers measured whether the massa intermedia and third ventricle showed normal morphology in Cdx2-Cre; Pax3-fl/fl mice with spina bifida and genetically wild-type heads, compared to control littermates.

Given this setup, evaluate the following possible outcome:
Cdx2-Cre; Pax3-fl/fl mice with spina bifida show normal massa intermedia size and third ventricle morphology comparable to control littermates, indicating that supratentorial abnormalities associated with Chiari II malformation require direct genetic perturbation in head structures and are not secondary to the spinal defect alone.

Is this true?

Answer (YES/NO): NO